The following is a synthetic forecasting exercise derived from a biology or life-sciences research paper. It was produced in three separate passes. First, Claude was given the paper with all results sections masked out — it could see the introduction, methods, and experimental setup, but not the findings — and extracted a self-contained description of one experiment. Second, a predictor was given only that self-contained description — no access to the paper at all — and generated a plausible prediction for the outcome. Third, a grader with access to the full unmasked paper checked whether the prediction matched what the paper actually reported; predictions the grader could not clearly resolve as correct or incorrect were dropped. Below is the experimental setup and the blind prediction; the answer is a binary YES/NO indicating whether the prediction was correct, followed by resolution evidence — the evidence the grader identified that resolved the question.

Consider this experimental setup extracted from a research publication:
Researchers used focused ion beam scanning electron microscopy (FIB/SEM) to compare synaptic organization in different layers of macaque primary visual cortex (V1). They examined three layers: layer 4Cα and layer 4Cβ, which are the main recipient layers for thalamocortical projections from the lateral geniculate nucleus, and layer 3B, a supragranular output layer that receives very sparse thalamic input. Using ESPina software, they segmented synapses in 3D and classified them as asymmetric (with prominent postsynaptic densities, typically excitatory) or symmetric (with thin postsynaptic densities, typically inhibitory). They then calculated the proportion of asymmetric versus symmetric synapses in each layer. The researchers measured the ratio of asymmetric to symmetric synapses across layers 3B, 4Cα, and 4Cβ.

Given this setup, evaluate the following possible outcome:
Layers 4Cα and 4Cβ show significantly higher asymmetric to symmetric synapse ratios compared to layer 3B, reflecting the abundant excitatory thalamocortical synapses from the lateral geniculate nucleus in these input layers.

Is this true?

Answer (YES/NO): NO